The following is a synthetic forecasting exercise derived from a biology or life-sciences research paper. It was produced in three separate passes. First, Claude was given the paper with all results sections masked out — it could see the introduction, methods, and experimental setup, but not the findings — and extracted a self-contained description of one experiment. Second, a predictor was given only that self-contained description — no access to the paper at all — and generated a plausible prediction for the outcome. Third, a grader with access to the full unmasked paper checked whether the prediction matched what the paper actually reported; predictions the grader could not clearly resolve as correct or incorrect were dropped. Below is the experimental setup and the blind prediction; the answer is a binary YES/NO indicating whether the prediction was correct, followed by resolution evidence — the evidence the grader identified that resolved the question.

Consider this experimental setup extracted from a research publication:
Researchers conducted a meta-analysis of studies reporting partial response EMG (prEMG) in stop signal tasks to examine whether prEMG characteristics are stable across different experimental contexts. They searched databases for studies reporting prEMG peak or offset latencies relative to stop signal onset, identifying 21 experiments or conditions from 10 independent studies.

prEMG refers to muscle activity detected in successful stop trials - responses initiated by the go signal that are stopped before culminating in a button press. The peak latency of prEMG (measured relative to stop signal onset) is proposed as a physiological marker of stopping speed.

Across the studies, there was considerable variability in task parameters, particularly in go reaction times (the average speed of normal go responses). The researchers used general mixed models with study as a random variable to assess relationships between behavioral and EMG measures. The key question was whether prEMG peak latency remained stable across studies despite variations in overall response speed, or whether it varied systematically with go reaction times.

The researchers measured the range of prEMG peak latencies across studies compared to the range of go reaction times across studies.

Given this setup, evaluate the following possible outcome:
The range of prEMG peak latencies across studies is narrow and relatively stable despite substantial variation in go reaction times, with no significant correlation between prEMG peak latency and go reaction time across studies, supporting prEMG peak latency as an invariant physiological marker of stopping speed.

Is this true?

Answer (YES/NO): NO